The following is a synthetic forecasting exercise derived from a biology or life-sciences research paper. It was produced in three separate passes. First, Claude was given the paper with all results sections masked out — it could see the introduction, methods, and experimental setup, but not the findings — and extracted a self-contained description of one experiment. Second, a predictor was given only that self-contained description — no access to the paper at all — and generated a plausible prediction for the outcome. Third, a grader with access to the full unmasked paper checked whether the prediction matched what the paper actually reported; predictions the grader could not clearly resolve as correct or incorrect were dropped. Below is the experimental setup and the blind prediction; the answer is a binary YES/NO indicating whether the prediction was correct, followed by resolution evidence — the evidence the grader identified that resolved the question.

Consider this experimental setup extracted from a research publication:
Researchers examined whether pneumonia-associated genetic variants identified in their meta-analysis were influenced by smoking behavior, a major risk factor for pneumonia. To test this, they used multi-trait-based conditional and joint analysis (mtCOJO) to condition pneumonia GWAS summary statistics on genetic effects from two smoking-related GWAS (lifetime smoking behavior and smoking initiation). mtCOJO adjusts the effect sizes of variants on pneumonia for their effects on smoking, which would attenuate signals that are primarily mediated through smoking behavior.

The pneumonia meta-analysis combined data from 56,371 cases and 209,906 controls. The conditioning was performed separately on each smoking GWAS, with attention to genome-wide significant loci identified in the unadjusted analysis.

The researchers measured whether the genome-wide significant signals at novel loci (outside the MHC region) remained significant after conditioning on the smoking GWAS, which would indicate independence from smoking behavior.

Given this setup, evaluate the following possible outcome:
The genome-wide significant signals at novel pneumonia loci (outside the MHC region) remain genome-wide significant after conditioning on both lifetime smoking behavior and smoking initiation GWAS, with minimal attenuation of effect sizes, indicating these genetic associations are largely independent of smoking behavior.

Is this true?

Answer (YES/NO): NO